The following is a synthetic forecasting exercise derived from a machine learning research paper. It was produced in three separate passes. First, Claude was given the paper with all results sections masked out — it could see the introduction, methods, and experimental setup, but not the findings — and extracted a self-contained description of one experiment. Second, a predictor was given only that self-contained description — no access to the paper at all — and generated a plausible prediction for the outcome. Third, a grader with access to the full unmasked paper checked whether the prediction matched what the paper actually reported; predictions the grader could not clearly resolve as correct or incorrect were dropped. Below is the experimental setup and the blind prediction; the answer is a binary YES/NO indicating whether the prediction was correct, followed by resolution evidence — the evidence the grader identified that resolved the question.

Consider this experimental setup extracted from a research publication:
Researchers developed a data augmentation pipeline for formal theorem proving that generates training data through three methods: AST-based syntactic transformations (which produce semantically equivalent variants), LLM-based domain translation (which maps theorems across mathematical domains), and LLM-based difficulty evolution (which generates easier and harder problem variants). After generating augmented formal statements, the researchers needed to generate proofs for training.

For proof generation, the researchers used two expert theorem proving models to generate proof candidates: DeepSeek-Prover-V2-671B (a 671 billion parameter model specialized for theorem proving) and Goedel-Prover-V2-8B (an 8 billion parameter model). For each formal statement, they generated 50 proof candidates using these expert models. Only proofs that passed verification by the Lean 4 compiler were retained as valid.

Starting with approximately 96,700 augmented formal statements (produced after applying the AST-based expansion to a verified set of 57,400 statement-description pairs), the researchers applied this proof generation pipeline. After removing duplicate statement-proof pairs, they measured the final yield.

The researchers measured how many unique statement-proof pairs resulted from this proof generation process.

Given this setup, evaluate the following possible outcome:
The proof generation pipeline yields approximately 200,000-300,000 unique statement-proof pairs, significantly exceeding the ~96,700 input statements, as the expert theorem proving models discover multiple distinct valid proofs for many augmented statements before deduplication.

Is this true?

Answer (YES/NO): NO